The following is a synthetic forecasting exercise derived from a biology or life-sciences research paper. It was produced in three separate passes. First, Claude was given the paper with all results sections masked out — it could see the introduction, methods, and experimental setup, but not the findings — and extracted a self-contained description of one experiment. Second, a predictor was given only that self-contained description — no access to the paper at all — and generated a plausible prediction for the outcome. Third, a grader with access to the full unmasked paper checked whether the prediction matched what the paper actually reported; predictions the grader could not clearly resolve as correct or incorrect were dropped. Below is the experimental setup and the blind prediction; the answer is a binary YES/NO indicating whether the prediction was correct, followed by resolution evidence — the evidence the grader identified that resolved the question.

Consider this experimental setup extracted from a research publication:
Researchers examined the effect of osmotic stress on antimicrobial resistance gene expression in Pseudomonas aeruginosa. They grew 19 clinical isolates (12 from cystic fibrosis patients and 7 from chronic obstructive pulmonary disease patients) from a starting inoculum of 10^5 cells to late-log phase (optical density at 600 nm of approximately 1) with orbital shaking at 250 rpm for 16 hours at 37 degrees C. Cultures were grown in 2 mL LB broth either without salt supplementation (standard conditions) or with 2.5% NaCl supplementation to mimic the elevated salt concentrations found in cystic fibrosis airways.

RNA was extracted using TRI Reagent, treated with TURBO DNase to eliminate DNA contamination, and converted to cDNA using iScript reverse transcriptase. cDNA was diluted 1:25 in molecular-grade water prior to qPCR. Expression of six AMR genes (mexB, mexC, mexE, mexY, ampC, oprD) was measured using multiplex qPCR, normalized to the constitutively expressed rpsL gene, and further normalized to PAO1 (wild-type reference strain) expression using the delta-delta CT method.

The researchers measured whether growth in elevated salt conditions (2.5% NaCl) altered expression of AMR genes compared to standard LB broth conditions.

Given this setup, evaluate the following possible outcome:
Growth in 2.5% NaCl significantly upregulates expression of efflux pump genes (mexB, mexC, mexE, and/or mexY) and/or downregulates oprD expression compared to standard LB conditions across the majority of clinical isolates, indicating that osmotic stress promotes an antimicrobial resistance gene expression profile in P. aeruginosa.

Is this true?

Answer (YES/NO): NO